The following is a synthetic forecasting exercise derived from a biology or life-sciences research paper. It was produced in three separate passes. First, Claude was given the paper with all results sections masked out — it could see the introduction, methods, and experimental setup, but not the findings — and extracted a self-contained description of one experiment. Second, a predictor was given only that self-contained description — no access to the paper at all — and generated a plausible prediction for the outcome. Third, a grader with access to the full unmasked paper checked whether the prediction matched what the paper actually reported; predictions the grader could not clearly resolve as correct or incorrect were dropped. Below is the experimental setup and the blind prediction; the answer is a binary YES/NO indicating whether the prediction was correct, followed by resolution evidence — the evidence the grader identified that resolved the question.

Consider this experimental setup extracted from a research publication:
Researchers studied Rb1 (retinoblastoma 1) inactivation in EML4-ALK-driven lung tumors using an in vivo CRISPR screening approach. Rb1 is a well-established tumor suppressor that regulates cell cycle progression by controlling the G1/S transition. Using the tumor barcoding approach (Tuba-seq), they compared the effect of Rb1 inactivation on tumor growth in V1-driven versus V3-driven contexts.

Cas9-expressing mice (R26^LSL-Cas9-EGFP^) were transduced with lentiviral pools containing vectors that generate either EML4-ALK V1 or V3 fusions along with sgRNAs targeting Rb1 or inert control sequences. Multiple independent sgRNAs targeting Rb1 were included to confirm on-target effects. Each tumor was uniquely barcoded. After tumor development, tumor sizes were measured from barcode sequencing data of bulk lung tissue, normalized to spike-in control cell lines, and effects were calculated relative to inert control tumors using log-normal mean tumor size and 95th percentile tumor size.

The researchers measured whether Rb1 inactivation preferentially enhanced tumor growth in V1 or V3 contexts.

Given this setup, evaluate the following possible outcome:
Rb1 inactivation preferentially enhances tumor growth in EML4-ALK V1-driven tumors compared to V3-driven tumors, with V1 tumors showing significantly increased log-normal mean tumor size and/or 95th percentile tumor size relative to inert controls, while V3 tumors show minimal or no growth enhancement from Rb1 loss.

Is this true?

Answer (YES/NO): YES